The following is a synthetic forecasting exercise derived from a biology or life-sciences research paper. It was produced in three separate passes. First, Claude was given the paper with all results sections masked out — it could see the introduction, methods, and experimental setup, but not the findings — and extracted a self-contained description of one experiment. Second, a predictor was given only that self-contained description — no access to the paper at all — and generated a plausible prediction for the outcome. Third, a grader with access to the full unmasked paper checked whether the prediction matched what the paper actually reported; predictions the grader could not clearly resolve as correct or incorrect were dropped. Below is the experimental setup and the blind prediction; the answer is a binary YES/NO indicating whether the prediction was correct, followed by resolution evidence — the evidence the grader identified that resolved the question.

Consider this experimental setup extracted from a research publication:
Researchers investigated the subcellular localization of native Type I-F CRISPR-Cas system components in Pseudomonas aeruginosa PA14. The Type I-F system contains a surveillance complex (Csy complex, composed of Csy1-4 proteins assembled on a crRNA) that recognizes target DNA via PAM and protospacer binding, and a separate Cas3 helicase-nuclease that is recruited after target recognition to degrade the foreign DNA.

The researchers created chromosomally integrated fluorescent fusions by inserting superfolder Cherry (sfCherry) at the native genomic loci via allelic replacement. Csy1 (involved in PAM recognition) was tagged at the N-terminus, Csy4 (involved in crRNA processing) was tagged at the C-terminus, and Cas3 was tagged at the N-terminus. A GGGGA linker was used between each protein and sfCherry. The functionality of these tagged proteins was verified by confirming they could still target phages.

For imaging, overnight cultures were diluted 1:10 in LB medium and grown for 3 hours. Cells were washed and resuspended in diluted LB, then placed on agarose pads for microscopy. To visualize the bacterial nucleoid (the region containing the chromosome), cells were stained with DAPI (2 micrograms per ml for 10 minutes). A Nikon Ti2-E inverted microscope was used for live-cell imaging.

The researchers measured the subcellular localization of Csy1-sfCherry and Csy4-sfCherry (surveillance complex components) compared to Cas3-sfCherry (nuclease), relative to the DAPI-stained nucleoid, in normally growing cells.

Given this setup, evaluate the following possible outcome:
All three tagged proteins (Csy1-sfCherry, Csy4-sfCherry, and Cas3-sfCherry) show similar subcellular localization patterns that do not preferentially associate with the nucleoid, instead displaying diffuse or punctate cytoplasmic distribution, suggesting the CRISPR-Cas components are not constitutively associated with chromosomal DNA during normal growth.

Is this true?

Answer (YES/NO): YES